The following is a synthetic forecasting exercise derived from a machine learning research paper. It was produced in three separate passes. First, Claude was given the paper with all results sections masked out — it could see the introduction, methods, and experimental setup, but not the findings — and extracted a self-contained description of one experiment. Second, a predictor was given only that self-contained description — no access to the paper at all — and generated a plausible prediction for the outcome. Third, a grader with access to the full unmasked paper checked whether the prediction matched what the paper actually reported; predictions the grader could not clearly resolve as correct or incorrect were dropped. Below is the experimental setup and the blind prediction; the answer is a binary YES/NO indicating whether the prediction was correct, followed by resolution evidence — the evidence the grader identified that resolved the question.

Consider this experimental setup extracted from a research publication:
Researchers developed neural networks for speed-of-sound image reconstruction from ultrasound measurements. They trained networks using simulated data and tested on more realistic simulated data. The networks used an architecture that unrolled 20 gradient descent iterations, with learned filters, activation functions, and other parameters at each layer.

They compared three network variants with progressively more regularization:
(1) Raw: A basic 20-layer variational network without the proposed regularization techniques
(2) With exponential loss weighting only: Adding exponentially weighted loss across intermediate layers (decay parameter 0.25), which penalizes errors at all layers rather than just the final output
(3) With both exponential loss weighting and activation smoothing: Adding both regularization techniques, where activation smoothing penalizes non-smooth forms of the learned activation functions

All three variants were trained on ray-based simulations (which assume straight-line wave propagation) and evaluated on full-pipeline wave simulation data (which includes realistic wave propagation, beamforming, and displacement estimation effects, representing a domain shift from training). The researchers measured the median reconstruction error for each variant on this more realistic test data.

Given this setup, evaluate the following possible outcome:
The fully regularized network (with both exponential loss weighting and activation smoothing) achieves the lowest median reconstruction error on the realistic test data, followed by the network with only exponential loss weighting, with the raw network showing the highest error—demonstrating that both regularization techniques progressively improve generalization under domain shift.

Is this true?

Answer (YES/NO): YES